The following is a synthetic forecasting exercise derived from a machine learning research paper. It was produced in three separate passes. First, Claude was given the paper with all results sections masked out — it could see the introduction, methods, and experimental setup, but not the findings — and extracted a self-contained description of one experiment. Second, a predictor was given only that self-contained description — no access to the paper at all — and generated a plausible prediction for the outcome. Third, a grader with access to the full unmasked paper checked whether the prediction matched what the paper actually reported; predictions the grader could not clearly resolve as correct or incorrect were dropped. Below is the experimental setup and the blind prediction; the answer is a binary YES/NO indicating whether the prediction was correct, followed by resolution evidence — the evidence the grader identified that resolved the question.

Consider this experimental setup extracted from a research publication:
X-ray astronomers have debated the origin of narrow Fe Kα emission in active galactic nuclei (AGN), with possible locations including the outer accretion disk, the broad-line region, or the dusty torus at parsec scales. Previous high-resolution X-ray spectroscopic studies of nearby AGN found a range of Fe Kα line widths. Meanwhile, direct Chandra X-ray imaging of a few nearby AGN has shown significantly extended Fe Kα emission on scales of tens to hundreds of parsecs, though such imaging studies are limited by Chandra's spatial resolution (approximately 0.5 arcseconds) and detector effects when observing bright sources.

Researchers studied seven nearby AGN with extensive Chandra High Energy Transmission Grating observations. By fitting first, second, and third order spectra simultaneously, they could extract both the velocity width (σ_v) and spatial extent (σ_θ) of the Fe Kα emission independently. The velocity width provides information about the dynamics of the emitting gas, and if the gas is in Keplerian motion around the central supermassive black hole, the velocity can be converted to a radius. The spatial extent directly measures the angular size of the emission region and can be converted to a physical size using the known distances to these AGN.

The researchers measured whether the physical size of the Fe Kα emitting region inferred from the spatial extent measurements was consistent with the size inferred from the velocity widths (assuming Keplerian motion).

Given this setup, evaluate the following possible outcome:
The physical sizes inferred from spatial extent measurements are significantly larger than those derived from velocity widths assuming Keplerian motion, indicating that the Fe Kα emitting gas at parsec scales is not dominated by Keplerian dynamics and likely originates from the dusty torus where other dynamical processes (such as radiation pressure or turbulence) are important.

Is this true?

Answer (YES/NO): NO